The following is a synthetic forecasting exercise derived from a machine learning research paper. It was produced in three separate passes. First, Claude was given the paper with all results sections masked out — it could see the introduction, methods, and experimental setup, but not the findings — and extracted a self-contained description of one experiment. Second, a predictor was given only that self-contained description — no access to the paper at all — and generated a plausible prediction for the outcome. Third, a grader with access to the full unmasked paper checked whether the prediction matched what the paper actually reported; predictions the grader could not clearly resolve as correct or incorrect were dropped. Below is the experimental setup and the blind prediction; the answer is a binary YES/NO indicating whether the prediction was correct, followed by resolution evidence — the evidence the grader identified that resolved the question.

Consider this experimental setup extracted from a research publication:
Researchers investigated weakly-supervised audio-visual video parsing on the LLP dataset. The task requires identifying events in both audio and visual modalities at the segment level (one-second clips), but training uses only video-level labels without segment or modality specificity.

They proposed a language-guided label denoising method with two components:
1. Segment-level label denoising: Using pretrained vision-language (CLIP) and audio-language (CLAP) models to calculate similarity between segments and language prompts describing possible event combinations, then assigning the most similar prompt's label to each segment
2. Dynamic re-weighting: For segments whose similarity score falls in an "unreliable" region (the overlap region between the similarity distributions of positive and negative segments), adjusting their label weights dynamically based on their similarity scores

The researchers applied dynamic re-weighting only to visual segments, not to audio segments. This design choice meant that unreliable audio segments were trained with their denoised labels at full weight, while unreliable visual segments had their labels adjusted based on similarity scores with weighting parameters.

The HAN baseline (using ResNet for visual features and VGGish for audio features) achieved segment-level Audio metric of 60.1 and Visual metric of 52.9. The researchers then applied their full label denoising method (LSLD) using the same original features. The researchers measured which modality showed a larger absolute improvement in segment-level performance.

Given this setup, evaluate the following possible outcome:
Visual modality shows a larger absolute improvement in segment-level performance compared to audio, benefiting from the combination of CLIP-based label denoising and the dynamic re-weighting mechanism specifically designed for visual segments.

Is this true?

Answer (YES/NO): YES